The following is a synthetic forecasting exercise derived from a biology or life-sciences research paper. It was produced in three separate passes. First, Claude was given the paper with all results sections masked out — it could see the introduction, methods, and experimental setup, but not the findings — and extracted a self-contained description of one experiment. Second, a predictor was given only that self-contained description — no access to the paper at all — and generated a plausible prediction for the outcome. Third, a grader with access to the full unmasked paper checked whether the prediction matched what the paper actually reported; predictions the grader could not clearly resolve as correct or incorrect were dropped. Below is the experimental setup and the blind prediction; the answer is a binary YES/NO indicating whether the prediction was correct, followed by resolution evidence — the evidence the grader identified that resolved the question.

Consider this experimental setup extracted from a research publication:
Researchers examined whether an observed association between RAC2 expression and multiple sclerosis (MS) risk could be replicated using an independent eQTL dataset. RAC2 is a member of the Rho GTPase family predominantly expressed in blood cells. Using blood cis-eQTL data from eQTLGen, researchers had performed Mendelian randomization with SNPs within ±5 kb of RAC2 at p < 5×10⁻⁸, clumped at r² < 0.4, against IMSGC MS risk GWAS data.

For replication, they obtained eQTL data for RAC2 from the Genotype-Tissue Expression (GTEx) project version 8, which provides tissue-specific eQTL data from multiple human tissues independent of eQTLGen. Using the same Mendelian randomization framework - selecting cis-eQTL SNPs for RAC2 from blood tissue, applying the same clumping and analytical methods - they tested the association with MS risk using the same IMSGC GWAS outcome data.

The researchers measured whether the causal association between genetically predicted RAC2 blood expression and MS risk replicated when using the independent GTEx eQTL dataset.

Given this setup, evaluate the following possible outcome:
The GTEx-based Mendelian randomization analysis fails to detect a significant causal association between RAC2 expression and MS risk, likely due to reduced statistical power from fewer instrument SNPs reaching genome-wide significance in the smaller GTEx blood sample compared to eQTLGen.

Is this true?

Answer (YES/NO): NO